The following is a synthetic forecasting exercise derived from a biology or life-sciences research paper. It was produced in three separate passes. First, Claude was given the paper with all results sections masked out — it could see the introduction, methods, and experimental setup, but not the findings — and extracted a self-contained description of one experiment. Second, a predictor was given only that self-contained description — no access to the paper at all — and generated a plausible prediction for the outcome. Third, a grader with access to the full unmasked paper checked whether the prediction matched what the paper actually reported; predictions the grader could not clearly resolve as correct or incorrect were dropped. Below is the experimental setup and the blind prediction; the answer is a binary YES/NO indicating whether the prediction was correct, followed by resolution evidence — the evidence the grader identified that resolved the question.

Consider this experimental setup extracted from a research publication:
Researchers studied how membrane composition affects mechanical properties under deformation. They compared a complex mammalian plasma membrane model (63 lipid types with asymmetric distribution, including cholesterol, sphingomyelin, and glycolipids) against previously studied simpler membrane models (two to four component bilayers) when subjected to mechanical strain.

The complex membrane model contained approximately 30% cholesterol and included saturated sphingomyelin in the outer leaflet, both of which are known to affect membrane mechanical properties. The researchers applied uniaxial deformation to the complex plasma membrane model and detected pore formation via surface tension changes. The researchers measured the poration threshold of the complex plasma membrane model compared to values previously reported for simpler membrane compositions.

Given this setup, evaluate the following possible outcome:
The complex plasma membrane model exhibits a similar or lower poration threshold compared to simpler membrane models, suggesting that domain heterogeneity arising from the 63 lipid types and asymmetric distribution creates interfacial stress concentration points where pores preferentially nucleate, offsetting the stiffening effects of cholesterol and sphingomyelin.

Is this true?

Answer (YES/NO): YES